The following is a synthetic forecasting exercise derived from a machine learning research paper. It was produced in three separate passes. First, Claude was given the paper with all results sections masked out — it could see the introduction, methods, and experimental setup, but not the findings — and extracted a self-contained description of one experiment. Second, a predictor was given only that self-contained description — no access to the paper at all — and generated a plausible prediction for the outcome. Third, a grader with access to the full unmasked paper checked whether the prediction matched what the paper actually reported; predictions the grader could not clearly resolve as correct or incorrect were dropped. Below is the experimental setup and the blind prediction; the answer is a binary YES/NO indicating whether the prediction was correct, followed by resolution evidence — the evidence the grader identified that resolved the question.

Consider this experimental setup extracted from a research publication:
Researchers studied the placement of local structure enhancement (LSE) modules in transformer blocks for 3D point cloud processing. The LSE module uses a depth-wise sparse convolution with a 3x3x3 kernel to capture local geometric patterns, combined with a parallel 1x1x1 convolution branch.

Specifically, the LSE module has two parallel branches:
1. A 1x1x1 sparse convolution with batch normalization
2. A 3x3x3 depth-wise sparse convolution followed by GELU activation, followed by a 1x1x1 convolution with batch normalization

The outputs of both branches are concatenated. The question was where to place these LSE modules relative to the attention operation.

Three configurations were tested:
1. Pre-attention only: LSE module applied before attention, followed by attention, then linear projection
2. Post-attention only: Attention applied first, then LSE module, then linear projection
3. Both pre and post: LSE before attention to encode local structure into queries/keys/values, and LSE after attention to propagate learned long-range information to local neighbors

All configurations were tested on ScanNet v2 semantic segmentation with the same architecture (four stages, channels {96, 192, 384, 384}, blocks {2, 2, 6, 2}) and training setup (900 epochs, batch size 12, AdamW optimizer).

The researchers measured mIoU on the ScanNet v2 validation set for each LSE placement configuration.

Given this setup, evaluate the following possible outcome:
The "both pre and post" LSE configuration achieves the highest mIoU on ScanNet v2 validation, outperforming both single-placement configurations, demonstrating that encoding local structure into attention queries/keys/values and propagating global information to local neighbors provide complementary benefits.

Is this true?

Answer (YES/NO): YES